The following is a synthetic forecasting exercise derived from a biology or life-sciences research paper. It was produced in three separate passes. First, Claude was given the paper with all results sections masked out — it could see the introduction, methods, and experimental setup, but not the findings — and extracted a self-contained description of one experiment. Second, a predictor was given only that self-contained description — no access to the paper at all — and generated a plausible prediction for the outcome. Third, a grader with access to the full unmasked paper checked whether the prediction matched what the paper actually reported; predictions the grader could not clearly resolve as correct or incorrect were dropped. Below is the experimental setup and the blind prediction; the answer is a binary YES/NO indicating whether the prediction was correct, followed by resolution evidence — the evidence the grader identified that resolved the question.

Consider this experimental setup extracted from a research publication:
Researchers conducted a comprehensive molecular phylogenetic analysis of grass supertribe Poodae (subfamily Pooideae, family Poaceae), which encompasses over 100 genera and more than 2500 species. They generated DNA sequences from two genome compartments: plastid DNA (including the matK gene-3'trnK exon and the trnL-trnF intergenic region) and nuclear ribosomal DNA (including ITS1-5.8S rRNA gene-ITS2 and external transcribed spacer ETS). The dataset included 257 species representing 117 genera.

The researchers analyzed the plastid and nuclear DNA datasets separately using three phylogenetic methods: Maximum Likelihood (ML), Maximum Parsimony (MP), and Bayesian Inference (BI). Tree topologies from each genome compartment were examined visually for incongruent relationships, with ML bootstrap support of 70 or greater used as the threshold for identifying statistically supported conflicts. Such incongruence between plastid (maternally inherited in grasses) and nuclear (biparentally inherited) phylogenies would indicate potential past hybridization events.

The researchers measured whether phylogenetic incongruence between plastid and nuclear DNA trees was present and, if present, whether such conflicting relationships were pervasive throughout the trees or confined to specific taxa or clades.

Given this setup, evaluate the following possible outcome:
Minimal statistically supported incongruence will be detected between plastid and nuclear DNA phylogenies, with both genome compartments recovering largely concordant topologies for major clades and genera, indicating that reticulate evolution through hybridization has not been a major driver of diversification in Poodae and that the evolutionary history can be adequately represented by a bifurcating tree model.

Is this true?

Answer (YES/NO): NO